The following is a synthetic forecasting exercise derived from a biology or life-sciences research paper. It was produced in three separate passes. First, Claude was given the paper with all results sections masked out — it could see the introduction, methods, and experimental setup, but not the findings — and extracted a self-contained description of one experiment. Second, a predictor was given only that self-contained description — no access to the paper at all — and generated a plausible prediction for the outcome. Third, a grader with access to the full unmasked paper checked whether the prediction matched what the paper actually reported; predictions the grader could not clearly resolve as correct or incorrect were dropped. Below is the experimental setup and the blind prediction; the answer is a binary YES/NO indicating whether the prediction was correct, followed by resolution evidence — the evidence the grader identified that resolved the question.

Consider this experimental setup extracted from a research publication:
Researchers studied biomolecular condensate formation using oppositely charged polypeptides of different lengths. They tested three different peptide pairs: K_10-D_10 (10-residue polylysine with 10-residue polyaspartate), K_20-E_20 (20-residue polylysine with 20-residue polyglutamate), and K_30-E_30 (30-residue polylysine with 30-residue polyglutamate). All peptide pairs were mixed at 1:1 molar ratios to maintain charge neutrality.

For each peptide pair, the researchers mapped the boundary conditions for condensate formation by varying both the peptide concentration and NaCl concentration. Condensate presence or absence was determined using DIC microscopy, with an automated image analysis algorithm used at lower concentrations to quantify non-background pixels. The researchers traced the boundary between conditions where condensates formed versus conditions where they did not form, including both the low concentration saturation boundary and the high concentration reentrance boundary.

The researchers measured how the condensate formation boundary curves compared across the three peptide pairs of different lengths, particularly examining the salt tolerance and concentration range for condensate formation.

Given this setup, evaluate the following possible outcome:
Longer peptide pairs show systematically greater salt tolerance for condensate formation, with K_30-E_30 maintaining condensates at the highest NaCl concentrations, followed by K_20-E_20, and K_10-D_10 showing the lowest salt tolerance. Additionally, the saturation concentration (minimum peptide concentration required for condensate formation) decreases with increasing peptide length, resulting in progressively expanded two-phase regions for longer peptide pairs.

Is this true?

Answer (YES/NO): YES